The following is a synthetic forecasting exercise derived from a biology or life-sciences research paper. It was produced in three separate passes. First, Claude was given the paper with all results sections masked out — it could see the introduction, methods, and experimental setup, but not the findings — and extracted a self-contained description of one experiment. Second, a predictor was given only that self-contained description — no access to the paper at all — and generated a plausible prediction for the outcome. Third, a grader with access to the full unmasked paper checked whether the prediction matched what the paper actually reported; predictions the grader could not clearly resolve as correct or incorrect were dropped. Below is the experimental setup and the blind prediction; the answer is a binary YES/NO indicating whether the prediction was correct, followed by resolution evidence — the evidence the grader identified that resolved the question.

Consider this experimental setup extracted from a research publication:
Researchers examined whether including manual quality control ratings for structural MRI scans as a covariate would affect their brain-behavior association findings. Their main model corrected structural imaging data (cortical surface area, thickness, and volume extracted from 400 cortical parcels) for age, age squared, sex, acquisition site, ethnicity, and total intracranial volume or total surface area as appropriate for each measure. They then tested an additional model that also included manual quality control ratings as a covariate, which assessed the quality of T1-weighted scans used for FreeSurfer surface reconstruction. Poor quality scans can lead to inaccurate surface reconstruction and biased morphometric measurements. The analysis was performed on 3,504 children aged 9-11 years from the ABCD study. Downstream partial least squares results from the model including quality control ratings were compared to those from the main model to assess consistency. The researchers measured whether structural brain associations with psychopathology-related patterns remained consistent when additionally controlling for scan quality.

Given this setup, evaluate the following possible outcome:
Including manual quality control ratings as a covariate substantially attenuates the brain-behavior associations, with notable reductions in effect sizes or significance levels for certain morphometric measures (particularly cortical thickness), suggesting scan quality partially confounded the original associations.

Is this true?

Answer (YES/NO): NO